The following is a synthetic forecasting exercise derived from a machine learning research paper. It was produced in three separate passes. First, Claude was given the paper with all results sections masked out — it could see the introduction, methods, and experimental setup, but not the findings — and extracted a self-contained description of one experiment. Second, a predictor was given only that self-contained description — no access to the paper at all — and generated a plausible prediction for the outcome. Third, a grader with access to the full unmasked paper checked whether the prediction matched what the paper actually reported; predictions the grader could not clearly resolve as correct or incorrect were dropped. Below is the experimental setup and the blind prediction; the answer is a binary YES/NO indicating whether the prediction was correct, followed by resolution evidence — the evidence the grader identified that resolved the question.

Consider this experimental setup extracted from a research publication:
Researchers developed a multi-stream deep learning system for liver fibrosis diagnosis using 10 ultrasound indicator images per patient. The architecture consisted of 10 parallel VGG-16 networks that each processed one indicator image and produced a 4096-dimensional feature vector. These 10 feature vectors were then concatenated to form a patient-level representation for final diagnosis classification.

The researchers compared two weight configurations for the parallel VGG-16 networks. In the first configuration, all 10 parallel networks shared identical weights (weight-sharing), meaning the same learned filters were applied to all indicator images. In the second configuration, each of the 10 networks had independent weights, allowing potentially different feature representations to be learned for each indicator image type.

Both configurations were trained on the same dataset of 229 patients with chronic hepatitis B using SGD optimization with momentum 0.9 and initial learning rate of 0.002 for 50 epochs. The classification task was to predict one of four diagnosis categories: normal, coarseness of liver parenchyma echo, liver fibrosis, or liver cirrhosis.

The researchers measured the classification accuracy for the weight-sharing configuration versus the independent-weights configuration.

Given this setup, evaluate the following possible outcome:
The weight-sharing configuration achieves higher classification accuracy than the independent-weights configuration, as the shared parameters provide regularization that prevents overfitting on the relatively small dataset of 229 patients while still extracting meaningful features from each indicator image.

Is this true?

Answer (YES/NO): YES